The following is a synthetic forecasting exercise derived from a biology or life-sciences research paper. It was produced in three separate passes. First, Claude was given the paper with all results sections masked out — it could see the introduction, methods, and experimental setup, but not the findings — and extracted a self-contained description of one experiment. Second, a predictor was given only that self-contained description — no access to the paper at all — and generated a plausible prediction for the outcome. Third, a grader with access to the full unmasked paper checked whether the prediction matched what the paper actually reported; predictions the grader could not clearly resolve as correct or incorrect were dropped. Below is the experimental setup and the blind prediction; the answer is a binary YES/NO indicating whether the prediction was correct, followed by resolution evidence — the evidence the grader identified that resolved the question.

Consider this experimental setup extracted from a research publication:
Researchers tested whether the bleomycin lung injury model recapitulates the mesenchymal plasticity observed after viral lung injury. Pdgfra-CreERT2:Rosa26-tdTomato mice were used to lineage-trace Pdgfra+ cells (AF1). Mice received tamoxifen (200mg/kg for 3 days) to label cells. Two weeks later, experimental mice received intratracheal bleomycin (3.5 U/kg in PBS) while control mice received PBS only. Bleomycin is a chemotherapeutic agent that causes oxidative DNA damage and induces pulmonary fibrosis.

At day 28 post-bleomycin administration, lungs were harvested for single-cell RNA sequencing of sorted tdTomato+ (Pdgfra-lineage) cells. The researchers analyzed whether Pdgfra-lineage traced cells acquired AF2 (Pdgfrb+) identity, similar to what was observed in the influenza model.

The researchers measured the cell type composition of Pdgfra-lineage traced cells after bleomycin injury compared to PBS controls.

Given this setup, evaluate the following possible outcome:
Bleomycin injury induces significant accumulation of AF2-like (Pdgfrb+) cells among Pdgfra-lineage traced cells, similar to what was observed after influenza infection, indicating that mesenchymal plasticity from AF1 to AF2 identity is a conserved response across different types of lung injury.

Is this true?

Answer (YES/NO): YES